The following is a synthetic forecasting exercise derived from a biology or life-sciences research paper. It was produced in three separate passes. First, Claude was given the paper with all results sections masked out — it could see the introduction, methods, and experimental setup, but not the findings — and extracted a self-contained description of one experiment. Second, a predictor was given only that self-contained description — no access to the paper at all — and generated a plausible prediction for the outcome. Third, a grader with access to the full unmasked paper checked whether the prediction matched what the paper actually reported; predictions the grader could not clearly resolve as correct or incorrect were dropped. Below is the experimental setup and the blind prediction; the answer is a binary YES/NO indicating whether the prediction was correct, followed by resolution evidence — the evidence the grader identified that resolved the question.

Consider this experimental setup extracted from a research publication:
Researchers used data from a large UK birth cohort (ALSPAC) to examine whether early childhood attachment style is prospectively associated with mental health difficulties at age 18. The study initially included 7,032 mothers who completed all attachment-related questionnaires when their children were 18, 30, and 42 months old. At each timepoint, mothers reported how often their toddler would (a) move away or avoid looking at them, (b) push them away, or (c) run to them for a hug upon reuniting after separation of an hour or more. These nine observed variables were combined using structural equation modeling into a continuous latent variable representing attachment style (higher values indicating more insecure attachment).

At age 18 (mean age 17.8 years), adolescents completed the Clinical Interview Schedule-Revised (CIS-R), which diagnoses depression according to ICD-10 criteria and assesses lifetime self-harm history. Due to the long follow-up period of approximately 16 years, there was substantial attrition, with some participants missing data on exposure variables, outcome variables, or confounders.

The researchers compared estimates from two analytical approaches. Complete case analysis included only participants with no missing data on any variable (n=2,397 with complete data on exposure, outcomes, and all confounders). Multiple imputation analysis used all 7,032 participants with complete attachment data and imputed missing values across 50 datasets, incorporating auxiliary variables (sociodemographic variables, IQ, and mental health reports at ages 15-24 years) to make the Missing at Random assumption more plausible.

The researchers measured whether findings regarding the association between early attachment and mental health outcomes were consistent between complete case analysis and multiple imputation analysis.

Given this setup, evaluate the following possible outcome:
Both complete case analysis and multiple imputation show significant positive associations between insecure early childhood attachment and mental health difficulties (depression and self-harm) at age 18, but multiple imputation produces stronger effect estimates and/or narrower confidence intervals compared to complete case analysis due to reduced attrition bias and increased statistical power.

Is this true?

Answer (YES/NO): NO